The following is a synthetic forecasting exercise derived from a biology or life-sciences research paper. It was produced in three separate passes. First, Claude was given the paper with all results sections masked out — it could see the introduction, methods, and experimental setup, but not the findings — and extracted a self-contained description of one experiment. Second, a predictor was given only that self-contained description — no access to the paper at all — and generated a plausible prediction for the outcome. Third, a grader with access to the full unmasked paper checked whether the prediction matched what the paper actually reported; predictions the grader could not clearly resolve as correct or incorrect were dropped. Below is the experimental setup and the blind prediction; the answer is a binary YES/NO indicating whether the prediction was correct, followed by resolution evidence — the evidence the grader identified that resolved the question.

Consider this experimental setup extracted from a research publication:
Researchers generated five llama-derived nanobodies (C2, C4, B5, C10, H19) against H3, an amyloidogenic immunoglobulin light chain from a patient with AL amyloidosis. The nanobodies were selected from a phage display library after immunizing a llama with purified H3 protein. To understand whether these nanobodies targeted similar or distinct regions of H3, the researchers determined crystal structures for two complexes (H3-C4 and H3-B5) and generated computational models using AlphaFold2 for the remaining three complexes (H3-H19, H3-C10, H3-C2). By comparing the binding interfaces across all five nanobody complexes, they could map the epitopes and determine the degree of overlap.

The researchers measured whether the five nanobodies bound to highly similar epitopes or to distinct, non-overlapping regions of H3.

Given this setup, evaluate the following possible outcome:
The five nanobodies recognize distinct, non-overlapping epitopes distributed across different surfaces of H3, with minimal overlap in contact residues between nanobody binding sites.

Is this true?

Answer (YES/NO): NO